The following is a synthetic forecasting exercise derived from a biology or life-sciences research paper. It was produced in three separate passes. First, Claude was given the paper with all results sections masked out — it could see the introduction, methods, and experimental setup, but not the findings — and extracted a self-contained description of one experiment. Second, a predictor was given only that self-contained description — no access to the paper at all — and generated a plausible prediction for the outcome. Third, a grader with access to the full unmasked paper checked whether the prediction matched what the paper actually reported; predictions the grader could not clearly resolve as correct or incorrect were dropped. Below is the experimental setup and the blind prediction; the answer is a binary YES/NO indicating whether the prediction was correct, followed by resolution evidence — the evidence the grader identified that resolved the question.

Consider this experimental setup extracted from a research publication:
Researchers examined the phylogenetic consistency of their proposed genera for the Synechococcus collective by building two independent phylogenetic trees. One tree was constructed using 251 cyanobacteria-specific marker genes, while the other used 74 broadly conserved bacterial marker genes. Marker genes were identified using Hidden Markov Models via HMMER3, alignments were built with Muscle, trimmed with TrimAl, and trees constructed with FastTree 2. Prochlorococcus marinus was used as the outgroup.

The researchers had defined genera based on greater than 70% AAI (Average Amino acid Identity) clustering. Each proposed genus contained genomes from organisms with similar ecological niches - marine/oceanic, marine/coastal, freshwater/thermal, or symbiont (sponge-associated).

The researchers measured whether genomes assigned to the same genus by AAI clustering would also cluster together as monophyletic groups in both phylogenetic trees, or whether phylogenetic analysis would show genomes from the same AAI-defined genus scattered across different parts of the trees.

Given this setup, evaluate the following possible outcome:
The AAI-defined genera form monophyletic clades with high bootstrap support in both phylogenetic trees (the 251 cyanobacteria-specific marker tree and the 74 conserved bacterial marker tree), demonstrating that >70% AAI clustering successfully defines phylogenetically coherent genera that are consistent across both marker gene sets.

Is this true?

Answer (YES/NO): NO